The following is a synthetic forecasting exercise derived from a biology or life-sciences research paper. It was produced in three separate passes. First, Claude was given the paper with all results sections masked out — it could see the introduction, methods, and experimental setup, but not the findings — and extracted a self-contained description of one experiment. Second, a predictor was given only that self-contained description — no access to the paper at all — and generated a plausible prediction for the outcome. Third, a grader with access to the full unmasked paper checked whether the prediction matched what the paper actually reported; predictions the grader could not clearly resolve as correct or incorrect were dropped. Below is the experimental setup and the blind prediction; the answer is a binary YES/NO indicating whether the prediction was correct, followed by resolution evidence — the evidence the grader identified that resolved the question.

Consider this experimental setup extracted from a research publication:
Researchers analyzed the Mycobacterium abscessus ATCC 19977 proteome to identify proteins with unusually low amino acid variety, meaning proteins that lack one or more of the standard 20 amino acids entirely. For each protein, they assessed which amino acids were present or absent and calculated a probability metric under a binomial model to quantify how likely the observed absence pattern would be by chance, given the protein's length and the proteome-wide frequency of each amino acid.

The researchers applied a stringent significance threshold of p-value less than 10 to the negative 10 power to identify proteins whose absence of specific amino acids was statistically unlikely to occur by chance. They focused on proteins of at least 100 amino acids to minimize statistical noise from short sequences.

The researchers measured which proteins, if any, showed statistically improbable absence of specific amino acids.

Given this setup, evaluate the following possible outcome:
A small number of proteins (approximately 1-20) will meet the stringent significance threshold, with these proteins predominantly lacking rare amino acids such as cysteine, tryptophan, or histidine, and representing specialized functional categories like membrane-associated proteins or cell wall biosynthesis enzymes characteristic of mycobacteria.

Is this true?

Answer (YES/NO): NO